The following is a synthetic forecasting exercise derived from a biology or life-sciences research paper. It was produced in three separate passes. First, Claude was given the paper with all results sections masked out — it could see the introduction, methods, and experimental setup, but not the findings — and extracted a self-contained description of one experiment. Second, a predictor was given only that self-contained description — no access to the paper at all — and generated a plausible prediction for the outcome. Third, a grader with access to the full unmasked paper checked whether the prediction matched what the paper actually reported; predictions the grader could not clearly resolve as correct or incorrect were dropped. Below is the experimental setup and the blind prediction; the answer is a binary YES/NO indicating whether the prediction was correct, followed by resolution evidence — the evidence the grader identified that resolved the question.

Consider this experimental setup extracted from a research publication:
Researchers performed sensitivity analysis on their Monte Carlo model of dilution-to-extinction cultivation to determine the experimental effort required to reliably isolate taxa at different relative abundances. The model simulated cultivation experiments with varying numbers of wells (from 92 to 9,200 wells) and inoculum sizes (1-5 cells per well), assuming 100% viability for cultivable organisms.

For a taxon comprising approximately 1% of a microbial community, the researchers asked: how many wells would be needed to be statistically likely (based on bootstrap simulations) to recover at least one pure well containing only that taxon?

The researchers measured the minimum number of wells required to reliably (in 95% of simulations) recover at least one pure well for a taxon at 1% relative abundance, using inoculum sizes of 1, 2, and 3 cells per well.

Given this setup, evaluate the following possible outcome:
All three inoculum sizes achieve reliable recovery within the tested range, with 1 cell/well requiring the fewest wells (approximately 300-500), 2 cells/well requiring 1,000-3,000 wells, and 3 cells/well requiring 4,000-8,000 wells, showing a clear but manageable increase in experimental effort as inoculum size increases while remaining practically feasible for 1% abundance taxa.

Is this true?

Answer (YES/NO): NO